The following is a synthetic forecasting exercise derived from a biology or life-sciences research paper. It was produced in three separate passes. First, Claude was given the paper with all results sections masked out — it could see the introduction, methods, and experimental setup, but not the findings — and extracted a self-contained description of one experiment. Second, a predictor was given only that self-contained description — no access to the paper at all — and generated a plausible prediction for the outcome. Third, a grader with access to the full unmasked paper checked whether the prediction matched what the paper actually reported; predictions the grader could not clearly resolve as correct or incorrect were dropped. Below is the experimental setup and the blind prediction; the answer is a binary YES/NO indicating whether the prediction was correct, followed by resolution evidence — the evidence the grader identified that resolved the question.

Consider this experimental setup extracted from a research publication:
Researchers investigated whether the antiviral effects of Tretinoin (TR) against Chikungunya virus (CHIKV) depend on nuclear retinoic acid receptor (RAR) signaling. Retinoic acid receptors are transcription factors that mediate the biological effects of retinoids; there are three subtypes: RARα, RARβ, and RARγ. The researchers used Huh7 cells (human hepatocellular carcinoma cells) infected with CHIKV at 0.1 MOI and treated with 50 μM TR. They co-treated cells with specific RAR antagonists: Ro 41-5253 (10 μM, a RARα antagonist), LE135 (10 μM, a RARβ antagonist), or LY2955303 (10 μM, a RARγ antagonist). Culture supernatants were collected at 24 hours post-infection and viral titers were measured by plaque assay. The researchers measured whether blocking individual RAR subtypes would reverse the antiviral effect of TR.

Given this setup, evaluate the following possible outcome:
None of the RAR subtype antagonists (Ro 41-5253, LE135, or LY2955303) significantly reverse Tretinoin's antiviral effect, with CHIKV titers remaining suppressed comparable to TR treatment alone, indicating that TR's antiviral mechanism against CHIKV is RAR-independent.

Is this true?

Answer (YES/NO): NO